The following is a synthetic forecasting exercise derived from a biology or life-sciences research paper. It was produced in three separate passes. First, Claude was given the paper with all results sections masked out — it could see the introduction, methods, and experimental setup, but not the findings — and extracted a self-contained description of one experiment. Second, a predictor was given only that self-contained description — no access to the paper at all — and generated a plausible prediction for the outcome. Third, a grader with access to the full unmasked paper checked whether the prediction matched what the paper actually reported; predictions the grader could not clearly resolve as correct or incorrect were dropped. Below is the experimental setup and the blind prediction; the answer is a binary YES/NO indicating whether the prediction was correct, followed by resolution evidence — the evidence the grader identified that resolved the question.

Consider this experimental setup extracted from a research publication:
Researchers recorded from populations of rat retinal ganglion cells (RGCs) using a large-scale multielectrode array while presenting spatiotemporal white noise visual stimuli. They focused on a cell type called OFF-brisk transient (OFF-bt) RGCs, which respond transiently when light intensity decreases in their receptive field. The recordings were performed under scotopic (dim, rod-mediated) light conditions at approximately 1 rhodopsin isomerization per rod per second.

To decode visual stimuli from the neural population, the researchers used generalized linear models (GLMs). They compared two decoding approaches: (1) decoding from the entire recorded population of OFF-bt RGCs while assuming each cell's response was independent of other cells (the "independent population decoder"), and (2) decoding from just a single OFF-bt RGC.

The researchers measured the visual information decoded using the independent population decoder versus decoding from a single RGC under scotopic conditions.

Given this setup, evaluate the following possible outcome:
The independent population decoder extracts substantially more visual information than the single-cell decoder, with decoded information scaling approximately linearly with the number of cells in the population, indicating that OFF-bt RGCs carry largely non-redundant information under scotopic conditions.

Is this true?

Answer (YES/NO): NO